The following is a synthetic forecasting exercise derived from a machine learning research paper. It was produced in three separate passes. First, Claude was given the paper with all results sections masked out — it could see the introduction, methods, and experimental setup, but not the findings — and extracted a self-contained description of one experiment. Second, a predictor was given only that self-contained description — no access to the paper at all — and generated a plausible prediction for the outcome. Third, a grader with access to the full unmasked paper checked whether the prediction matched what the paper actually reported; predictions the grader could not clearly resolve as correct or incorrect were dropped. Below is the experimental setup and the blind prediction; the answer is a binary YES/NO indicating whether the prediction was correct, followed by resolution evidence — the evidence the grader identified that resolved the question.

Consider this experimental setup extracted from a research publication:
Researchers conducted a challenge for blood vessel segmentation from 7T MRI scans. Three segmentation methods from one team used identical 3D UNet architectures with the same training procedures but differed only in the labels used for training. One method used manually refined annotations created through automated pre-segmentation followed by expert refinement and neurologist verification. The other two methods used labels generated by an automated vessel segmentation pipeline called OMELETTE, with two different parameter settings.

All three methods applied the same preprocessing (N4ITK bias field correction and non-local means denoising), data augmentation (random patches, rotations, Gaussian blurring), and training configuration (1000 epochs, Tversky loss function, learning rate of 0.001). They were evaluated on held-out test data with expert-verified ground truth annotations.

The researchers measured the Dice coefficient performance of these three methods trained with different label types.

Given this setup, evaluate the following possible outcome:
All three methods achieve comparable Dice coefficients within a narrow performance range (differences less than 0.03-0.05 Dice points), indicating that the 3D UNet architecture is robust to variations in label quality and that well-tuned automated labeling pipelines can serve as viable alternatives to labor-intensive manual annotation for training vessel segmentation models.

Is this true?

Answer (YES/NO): NO